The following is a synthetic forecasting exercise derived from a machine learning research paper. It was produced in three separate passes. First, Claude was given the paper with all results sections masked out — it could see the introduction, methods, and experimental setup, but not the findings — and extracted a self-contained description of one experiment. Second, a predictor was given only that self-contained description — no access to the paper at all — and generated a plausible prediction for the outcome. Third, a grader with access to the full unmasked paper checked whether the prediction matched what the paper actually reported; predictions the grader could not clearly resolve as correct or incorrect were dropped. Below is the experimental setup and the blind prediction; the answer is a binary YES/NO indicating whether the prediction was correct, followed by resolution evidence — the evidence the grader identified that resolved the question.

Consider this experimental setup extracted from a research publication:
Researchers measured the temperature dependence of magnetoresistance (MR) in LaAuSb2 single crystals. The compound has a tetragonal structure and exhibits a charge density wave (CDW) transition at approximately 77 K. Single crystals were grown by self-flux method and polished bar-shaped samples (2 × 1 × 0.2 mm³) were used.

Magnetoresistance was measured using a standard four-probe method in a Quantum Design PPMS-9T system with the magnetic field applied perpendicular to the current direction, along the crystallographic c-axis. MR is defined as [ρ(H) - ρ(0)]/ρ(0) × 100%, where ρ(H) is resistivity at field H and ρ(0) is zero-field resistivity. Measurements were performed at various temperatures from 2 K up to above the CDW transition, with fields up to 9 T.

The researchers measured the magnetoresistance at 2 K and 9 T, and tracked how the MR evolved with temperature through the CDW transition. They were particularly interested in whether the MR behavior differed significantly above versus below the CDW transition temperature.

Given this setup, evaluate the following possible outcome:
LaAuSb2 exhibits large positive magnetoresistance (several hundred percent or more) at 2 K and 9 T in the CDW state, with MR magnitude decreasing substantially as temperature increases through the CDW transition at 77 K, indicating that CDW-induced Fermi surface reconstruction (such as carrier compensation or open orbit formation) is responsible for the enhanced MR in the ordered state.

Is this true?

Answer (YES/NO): NO